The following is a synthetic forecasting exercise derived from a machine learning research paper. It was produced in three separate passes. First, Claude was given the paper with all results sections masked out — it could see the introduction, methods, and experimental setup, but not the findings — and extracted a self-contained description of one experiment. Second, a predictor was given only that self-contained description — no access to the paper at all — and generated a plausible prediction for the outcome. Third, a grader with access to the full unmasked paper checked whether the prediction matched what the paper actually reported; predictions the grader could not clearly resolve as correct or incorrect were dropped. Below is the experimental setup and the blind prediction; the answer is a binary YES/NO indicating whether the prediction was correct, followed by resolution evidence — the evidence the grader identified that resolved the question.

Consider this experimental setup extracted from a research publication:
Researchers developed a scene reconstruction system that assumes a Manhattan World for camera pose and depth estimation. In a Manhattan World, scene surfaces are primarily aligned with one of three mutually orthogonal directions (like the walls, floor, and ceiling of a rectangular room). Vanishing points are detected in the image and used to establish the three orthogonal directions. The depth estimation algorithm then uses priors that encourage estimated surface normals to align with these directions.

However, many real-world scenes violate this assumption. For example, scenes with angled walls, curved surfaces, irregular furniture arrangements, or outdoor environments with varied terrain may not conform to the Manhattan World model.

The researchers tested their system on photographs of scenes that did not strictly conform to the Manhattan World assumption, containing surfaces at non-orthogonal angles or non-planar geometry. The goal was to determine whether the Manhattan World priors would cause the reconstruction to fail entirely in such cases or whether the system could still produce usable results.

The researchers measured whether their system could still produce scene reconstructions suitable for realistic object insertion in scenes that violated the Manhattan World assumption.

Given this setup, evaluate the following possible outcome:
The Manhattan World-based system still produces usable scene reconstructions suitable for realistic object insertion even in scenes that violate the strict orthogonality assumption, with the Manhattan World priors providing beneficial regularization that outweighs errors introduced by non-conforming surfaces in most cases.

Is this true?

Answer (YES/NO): NO